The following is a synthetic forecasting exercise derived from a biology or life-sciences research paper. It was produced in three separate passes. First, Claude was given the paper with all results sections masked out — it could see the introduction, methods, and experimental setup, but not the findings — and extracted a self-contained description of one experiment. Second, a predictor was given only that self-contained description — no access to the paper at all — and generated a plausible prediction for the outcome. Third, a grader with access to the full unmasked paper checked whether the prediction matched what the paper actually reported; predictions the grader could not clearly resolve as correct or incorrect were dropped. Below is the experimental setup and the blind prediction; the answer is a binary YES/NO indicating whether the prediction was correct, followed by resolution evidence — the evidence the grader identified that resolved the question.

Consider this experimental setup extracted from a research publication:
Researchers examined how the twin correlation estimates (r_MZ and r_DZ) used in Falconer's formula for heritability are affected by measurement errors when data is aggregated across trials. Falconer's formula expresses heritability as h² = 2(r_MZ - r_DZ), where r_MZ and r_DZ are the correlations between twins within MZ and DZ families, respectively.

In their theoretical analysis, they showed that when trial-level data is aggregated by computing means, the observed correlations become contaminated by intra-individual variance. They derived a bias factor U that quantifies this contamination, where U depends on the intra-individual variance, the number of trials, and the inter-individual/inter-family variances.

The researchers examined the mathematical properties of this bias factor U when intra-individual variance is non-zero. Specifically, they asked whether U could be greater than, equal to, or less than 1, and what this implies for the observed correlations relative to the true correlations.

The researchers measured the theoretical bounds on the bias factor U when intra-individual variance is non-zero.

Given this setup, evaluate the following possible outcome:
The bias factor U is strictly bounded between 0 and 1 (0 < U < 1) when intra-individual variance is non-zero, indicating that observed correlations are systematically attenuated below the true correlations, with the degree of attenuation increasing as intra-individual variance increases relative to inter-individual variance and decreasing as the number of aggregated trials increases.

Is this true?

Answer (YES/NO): NO